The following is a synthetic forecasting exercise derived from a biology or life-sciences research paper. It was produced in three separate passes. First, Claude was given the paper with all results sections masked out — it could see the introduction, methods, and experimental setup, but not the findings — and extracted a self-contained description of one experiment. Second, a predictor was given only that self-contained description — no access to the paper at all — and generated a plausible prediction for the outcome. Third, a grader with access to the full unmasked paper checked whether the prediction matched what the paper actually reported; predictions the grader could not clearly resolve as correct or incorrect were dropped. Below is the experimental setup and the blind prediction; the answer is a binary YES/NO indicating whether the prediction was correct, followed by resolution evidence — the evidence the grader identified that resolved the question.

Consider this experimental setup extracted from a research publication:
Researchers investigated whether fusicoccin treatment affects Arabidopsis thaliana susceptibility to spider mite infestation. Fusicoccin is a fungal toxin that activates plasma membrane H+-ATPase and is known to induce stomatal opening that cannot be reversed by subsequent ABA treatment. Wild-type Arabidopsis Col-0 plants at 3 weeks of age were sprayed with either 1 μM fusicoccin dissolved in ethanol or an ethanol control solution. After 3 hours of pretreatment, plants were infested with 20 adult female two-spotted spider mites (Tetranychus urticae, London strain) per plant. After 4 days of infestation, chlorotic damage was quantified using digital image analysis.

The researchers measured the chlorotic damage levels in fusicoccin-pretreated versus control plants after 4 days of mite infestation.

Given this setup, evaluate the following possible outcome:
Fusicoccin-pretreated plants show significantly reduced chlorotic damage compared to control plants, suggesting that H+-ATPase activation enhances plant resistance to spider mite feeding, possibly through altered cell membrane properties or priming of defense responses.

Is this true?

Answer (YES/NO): NO